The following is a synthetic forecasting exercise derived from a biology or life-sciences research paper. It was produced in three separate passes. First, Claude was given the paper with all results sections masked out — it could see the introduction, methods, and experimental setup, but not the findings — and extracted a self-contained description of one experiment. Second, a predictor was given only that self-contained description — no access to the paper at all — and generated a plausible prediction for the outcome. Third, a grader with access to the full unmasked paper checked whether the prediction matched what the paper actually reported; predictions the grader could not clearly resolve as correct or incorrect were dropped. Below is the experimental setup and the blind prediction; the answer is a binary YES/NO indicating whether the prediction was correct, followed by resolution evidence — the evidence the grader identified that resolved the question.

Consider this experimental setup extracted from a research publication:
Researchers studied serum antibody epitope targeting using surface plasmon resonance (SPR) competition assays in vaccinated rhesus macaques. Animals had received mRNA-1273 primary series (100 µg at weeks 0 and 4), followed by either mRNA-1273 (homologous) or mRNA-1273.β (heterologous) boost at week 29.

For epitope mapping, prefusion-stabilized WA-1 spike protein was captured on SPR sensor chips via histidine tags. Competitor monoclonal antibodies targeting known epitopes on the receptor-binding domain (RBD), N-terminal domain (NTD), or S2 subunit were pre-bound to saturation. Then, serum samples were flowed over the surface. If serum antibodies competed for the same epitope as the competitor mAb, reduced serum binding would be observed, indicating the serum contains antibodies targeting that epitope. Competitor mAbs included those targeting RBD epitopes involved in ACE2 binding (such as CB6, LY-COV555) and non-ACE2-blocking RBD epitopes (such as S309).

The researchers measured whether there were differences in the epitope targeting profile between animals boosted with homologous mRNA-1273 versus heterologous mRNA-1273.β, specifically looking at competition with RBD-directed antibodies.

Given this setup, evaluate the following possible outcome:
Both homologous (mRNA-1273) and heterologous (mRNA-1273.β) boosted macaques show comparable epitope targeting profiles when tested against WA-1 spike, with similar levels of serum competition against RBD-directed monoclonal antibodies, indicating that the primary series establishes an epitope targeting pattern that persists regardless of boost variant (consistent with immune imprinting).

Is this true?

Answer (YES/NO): YES